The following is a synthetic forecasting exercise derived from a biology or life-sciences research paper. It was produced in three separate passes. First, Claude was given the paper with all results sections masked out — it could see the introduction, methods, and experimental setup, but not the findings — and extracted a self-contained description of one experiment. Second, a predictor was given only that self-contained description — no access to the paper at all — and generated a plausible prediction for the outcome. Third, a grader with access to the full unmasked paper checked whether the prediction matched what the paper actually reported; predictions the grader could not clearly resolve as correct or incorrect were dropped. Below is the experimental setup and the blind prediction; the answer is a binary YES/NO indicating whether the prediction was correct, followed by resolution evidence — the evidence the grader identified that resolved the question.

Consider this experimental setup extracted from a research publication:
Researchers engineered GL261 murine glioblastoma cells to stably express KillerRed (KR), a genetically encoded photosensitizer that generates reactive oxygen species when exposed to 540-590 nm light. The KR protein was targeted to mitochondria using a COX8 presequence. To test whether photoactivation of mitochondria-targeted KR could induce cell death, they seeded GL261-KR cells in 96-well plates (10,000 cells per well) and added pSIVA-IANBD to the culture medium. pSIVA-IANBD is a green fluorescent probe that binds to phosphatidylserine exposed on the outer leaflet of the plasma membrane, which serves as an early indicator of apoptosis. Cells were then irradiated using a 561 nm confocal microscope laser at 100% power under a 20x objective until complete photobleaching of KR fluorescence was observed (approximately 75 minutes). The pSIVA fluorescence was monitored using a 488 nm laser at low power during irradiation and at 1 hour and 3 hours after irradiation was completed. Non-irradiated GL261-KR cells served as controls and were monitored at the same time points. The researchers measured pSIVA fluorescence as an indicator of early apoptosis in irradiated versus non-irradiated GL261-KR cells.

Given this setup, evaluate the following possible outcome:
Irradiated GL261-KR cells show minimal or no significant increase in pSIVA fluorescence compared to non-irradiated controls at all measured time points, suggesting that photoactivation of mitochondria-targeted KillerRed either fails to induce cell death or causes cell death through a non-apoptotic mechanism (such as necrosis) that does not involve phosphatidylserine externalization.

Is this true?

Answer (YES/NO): NO